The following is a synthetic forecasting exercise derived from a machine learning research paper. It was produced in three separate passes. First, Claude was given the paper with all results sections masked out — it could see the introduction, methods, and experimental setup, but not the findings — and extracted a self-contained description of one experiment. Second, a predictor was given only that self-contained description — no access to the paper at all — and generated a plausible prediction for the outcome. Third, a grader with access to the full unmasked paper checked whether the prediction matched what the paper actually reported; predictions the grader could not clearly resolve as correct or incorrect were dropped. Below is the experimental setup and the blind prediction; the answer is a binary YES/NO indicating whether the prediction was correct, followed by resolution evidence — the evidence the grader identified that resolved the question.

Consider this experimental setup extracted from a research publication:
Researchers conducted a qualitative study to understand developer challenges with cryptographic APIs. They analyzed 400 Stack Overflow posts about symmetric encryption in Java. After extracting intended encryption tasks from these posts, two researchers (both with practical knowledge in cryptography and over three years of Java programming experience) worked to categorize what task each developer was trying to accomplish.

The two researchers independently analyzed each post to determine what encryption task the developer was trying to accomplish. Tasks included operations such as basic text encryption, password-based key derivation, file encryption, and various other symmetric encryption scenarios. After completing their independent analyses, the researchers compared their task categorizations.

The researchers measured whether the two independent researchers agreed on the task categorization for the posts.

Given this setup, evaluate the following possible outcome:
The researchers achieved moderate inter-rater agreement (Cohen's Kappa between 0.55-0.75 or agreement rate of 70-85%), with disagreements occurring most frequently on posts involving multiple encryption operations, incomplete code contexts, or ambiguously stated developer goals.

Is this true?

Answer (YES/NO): NO